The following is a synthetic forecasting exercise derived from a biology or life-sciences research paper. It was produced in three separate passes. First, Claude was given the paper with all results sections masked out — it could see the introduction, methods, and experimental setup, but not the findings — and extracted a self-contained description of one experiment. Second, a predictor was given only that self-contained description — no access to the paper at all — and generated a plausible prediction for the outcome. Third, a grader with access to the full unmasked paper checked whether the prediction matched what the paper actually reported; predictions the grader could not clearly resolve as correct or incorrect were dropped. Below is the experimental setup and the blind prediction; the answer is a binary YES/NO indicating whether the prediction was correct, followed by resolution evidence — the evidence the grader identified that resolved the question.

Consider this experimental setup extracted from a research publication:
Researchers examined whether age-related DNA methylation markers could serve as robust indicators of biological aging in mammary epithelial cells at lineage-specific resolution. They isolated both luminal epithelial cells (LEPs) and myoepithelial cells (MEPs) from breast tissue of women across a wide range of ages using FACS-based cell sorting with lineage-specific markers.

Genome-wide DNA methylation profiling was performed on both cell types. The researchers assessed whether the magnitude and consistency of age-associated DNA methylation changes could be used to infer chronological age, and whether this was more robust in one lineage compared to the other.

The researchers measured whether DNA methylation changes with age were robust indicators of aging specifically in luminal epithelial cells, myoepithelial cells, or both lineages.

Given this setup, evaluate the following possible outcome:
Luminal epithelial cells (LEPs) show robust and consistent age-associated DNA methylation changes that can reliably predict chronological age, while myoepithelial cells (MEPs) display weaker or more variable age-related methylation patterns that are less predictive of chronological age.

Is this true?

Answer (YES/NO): YES